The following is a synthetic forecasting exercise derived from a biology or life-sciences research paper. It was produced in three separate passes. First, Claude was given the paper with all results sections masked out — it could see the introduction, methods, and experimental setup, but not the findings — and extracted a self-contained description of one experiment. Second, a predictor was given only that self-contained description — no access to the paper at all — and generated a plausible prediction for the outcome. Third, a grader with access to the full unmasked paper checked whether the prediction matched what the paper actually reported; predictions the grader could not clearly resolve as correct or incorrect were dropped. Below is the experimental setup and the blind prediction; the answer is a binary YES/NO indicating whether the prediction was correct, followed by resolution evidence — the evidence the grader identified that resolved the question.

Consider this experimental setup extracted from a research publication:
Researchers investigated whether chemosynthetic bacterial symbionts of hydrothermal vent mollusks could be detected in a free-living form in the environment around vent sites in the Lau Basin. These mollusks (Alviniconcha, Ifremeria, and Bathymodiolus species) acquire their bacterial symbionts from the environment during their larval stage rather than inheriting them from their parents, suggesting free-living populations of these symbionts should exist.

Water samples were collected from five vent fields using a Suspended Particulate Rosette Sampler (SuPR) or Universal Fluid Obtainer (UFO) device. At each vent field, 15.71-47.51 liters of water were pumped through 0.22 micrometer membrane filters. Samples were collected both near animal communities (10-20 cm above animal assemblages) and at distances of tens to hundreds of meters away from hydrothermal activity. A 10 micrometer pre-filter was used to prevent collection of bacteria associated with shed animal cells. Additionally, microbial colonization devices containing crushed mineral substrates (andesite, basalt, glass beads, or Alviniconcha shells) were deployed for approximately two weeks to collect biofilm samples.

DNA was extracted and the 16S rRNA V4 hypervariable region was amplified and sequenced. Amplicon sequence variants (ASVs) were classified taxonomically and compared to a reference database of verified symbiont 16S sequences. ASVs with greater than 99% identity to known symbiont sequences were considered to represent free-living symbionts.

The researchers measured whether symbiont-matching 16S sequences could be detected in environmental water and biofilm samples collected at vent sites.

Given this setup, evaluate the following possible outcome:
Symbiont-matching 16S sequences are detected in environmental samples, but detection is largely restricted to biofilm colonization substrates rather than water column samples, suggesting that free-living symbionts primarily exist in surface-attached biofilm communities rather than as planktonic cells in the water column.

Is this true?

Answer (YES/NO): NO